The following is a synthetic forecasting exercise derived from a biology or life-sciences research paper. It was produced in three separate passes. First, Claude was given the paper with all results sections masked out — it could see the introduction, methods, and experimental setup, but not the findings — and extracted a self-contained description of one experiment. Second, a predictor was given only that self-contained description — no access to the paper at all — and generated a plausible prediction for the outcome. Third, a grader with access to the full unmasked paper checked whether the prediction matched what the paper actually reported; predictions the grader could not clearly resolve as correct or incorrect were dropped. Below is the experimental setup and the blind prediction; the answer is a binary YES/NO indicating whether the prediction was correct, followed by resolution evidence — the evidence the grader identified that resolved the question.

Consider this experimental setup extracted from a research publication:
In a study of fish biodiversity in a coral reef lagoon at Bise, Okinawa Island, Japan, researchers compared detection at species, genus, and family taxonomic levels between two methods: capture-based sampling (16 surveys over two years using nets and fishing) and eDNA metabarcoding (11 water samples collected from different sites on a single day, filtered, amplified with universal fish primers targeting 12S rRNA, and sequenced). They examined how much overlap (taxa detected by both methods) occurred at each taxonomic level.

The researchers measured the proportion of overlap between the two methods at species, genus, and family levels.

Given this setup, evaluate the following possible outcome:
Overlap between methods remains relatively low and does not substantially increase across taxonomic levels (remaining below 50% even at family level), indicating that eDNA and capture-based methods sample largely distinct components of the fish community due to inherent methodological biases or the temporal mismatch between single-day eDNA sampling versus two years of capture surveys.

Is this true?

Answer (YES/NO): NO